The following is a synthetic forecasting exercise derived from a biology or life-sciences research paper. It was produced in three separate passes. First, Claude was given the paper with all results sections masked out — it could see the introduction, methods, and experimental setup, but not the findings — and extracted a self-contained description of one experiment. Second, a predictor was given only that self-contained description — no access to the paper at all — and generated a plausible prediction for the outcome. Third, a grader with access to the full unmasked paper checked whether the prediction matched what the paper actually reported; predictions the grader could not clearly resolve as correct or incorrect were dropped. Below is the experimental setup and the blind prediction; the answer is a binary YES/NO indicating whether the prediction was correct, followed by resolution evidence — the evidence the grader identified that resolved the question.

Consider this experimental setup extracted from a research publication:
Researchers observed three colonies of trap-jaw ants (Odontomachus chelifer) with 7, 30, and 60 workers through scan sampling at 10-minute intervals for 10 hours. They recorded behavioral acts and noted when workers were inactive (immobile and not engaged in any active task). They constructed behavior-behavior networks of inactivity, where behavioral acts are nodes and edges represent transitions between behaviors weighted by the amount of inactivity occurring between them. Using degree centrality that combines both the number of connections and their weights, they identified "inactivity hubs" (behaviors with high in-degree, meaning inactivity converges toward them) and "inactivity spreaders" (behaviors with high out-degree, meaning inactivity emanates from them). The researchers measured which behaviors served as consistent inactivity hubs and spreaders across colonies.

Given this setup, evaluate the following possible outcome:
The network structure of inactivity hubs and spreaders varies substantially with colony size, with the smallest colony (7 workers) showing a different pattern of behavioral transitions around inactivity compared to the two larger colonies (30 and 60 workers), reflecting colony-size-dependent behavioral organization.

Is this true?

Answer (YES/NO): NO